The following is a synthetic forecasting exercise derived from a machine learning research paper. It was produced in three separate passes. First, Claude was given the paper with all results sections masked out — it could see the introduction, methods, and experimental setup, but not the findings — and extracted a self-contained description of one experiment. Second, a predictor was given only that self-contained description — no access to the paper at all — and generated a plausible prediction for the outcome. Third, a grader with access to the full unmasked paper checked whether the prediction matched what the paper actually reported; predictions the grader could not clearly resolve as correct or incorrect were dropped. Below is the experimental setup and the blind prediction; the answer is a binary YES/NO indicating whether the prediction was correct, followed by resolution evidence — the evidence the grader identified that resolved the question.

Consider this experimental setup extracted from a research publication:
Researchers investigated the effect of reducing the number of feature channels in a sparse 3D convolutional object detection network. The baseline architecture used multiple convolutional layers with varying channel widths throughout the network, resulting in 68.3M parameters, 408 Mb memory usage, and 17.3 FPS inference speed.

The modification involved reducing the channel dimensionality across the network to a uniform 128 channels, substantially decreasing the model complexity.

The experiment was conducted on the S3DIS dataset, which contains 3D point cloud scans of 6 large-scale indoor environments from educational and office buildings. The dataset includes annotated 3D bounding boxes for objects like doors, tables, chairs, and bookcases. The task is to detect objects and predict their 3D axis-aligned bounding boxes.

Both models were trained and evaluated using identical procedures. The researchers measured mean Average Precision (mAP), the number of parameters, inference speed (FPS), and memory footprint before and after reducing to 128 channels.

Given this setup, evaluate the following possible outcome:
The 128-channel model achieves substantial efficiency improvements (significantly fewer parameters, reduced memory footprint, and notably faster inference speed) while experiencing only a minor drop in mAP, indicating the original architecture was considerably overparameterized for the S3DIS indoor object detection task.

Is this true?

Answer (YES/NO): YES